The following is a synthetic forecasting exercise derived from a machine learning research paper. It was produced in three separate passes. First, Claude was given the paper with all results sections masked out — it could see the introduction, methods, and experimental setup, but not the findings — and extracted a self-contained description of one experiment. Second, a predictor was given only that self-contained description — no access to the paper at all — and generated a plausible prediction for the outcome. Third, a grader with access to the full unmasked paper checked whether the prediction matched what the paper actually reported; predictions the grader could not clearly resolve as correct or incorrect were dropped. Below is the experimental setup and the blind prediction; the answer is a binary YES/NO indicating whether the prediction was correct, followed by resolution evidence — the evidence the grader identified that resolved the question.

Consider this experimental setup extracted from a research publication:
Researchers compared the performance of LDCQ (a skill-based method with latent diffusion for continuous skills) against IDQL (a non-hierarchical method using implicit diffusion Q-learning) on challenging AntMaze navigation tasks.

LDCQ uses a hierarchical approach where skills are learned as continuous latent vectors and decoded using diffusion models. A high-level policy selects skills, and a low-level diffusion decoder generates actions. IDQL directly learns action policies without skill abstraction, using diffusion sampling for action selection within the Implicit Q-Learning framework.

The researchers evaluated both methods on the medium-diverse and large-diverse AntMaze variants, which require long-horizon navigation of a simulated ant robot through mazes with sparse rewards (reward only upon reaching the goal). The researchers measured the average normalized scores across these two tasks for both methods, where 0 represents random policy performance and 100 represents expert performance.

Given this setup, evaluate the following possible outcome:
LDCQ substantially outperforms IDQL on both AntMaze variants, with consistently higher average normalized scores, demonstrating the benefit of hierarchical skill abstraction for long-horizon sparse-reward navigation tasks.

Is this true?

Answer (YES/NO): NO